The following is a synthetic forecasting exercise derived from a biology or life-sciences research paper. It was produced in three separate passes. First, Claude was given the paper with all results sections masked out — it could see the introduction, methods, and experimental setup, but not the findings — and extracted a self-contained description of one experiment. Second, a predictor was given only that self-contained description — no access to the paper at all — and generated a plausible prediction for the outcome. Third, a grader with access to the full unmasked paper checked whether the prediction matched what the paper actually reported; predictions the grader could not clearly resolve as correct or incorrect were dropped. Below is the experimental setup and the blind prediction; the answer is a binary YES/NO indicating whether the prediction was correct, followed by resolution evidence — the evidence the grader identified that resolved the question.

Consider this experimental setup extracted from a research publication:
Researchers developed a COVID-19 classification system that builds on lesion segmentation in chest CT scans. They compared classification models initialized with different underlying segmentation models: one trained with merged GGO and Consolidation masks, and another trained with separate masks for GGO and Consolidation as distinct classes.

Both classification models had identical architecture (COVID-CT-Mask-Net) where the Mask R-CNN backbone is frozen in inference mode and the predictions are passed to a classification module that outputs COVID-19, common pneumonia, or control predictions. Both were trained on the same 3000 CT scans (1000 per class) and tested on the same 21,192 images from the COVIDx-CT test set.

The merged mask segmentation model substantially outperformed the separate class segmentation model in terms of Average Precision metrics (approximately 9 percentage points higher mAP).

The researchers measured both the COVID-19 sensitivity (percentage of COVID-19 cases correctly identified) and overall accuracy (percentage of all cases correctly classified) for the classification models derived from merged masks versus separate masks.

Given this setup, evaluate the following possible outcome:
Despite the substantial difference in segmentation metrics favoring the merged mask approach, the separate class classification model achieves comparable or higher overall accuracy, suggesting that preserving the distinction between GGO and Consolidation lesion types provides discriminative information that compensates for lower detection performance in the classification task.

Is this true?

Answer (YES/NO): NO